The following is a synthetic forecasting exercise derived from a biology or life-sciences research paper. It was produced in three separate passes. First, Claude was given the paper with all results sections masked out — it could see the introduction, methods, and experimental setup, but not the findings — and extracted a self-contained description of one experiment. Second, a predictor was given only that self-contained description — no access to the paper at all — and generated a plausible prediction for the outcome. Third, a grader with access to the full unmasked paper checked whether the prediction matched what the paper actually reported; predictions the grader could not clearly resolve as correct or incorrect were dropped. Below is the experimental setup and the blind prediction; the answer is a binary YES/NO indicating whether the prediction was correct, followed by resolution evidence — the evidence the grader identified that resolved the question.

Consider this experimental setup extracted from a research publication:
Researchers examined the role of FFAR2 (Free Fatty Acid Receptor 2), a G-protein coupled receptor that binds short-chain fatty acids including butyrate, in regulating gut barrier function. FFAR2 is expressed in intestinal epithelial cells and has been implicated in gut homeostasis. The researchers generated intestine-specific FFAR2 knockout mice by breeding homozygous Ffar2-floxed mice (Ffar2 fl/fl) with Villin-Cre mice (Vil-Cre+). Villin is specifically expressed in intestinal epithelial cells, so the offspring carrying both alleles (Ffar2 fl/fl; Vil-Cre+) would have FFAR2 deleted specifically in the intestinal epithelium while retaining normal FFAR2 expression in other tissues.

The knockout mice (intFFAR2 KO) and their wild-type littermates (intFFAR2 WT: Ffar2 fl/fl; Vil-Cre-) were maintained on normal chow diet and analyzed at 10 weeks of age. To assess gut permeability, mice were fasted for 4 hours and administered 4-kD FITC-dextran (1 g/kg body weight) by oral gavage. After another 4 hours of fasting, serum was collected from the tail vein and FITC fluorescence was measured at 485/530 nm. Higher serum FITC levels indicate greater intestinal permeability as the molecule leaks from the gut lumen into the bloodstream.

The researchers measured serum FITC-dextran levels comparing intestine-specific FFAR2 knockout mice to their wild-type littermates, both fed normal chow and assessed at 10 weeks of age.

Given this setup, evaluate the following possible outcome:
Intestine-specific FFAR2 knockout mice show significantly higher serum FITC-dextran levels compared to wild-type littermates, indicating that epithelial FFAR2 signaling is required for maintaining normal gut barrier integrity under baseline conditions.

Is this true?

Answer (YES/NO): YES